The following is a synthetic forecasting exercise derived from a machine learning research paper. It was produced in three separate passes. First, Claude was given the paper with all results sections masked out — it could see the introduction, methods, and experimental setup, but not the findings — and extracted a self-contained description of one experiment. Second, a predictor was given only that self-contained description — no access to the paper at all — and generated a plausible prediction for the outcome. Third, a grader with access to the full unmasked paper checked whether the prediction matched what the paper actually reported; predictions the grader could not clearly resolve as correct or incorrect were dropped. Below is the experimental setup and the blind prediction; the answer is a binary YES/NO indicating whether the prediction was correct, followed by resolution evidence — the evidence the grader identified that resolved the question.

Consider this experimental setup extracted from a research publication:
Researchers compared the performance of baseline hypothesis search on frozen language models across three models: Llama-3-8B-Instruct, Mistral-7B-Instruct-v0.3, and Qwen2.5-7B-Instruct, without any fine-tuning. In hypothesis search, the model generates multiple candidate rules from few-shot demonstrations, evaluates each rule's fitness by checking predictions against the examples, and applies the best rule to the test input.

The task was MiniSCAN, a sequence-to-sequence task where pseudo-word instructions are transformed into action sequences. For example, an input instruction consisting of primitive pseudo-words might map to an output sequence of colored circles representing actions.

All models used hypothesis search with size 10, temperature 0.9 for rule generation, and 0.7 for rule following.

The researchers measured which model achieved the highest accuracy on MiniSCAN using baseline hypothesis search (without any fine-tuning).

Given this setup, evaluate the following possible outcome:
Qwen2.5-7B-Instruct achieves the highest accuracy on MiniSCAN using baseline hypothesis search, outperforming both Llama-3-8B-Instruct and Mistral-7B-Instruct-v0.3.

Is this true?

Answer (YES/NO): YES